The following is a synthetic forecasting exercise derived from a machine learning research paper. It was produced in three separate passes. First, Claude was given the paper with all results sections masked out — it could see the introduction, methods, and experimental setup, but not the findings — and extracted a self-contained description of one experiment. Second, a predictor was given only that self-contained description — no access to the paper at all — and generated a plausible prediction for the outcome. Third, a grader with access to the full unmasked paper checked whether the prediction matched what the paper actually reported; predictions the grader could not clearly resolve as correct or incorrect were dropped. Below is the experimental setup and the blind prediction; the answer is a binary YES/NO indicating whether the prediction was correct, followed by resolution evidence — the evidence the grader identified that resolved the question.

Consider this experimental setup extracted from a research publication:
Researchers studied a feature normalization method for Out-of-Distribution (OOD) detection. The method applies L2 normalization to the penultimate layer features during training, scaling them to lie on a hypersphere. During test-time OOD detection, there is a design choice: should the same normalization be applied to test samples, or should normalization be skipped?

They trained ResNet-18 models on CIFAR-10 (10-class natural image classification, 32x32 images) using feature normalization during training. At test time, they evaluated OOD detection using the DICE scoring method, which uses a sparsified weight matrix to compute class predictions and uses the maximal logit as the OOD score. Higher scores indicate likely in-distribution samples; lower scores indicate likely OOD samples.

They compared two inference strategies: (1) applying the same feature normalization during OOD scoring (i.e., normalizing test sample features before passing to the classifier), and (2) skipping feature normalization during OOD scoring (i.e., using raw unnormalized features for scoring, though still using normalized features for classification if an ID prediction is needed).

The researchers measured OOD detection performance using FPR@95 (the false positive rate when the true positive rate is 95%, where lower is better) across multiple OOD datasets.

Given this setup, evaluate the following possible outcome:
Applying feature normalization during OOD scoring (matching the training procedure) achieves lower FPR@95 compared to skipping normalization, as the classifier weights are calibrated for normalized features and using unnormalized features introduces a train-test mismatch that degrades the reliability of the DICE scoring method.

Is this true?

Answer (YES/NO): NO